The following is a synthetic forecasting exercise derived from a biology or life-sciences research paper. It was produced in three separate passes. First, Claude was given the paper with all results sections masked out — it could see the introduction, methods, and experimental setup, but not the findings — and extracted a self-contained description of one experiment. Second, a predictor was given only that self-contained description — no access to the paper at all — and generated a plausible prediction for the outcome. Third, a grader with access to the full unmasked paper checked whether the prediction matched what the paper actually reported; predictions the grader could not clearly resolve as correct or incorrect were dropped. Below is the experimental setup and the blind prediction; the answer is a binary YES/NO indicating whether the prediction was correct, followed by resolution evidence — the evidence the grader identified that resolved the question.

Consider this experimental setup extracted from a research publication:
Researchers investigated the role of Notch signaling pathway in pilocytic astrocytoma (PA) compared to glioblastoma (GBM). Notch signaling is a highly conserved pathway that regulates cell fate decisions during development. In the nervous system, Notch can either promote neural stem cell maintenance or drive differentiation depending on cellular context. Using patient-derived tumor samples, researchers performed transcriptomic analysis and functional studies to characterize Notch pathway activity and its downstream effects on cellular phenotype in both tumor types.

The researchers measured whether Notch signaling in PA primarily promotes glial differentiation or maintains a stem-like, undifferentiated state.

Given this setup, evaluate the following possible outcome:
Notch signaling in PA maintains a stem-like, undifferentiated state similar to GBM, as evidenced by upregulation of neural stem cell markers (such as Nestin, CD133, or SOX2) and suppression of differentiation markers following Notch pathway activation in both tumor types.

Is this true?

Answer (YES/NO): NO